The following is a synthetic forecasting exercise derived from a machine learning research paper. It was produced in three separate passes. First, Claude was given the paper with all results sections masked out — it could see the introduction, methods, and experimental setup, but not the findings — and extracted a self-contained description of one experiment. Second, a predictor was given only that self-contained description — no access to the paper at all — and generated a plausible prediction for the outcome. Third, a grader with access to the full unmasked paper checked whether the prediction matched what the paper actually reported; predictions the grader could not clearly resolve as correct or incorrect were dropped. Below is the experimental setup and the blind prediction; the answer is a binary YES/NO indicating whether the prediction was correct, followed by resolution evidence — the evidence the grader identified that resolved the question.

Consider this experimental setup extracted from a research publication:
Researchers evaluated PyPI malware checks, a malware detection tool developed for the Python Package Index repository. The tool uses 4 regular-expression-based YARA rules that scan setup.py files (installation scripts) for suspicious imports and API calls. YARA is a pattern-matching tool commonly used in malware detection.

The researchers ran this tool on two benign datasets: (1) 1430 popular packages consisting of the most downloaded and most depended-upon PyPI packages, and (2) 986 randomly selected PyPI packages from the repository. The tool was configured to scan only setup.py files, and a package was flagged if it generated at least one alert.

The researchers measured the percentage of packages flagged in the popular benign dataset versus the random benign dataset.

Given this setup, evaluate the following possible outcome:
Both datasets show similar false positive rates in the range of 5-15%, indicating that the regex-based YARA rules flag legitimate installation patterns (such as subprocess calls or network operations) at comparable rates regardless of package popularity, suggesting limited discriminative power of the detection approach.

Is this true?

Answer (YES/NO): NO